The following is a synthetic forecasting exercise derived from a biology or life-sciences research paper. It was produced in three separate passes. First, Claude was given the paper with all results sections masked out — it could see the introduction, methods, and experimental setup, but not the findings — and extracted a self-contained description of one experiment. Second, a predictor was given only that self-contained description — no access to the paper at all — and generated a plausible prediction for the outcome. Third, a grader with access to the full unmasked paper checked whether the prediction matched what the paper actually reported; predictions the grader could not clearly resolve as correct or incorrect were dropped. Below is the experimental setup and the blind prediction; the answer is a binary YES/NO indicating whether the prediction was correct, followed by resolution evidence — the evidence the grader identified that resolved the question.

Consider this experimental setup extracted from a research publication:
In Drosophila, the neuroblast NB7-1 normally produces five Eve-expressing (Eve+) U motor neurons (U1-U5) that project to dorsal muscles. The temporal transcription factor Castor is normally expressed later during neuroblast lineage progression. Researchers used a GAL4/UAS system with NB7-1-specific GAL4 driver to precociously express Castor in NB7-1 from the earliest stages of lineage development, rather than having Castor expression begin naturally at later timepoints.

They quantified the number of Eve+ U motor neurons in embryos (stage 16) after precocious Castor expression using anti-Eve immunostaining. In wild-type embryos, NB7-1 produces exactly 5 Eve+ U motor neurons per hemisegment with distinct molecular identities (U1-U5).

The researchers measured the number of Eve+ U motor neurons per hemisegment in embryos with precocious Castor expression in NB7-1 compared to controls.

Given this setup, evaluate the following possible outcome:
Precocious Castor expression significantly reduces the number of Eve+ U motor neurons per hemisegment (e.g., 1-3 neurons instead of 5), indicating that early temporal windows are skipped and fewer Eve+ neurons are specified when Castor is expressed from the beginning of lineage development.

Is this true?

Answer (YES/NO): NO